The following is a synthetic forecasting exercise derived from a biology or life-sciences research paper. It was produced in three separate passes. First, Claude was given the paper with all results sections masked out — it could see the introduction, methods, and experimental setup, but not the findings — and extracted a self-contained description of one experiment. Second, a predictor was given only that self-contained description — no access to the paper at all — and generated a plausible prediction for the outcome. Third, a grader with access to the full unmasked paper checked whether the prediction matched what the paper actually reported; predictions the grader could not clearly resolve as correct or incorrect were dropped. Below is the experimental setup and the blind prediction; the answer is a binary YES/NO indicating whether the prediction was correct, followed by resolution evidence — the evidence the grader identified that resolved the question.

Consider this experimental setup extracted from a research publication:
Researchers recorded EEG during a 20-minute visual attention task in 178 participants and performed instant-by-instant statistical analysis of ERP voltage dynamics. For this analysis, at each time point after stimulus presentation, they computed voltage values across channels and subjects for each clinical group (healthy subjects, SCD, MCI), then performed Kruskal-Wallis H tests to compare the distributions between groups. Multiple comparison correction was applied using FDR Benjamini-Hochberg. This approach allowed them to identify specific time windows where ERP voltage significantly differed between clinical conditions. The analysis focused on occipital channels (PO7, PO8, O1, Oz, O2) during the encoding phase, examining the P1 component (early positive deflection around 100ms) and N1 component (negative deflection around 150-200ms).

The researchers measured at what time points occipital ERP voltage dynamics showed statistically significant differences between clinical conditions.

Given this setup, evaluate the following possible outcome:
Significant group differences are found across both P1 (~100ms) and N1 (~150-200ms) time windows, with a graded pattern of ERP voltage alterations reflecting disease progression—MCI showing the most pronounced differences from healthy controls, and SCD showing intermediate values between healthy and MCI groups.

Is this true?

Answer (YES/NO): NO